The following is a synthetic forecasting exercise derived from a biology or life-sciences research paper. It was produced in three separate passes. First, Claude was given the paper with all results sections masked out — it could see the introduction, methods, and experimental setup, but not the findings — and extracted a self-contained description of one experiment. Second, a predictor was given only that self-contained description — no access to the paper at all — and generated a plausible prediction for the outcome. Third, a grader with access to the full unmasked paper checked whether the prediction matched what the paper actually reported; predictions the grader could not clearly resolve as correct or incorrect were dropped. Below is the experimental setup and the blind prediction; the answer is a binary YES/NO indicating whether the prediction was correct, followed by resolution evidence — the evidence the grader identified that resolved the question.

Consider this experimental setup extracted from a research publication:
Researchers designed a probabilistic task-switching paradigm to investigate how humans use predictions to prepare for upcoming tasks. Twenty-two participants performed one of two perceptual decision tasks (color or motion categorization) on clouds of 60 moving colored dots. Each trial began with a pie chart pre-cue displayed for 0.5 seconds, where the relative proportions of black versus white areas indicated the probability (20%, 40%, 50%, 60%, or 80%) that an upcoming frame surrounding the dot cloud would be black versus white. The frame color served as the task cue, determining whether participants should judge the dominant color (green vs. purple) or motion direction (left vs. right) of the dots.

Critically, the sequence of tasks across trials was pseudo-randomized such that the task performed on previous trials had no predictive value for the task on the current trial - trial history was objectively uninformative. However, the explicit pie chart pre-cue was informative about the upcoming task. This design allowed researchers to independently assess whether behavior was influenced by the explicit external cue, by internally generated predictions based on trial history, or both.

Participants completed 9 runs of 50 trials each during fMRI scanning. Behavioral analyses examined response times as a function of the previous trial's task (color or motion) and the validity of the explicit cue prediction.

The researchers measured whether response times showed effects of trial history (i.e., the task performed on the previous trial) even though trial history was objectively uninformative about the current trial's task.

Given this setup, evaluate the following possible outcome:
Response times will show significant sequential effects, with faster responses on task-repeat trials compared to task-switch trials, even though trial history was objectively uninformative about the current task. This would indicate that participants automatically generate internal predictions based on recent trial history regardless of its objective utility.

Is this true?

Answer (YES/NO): YES